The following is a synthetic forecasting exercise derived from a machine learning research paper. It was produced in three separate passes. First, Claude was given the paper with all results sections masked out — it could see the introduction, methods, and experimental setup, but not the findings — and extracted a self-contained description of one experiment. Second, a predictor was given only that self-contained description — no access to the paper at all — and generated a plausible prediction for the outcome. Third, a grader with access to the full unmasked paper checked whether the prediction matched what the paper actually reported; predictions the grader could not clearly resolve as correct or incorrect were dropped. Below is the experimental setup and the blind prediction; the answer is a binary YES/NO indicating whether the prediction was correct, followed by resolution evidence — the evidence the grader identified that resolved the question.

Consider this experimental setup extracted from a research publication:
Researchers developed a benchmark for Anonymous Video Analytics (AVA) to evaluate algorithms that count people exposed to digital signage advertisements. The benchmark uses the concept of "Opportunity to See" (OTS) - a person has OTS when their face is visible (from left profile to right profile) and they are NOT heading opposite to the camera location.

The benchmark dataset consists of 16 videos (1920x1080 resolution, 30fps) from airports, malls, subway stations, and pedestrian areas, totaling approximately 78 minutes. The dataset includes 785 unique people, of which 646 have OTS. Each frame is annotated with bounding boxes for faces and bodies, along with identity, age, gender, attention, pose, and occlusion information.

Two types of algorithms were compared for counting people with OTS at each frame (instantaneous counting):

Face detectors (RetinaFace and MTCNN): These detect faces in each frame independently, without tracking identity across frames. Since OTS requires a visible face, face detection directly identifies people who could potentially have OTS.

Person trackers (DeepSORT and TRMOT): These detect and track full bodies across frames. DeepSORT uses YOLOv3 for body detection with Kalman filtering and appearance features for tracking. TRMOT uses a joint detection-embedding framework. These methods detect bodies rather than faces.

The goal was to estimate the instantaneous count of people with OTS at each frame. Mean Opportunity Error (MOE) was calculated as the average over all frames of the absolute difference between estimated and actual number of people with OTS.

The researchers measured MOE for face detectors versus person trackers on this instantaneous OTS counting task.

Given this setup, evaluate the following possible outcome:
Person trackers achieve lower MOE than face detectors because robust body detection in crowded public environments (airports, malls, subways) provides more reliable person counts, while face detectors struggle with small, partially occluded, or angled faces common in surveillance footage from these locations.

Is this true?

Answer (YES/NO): YES